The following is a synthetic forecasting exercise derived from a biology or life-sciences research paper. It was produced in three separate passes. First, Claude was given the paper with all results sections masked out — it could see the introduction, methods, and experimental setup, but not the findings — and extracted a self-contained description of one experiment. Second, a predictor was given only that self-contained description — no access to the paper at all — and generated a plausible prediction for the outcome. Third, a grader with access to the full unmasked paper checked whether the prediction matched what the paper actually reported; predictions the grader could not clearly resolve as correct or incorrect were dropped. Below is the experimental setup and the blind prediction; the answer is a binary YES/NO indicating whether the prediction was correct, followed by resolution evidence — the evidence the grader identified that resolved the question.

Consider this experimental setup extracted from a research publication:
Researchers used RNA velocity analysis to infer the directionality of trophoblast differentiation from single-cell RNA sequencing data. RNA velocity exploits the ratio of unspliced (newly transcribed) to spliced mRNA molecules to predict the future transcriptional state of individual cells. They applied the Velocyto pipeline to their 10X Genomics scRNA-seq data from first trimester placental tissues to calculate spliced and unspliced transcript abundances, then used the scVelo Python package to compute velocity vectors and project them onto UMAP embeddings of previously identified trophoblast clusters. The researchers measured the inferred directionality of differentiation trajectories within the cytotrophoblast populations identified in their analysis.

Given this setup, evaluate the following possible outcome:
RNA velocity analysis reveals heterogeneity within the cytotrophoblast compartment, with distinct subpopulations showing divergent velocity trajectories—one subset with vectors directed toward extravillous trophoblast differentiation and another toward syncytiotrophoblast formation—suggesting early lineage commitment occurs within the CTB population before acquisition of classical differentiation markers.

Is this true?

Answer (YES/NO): NO